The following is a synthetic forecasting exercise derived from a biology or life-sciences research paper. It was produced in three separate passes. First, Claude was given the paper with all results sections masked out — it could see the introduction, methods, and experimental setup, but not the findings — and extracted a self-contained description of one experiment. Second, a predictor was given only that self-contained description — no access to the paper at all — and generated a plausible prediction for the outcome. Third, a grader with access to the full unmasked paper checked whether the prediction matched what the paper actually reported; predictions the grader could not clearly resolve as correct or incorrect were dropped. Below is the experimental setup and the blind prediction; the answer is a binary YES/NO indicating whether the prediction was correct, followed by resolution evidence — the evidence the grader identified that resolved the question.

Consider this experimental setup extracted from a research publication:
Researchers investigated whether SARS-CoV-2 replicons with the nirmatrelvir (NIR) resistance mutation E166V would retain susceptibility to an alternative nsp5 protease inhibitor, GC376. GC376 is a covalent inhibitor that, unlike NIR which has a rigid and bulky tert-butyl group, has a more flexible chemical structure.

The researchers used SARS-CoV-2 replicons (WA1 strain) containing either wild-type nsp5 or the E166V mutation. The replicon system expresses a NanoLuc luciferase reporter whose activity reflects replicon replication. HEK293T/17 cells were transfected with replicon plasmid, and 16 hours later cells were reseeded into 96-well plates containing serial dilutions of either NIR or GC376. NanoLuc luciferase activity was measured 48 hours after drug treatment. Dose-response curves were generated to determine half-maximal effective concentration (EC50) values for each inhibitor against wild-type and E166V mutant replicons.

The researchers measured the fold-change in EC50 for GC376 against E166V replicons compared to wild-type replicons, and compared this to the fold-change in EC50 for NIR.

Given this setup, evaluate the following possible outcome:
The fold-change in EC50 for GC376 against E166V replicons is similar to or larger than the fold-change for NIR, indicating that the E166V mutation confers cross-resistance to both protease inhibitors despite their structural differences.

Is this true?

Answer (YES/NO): NO